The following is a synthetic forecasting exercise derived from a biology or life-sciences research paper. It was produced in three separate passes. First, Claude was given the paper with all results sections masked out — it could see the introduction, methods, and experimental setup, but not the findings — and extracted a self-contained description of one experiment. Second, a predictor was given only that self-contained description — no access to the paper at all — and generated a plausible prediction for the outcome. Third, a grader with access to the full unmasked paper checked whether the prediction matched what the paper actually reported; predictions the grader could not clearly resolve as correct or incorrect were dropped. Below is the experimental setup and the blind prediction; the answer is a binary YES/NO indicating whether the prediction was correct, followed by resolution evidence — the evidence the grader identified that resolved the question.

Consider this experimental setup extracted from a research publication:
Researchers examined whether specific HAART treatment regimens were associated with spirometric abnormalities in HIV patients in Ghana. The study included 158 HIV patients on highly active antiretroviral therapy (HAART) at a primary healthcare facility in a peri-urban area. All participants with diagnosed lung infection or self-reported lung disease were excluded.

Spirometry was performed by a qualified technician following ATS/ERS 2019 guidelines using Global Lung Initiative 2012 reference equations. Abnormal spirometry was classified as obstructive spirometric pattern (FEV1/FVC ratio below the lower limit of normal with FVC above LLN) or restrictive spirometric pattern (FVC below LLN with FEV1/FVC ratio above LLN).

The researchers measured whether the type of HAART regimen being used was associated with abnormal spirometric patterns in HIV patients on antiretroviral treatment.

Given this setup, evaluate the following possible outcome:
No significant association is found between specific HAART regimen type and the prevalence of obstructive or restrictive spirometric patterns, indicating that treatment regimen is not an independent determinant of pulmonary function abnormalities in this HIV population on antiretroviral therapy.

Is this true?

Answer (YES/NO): YES